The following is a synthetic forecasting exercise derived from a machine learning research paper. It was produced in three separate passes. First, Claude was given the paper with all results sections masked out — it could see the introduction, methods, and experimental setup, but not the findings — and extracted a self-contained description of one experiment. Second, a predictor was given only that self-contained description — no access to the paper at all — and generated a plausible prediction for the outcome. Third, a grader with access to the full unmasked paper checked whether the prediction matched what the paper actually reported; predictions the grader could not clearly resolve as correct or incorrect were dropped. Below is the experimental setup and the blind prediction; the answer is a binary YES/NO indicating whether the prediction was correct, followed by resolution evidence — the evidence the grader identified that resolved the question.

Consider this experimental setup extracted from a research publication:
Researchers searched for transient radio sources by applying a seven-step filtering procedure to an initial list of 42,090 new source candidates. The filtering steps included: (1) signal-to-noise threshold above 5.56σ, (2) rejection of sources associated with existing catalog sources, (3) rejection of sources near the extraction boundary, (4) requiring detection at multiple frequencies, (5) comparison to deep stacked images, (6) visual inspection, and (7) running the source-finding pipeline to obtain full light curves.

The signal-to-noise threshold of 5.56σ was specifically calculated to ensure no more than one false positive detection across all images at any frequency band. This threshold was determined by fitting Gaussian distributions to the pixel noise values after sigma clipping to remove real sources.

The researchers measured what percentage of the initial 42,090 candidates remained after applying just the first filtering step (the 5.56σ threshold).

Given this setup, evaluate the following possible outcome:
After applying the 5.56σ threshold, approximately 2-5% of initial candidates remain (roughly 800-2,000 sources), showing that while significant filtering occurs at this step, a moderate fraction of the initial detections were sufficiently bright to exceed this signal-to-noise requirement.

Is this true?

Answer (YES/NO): NO